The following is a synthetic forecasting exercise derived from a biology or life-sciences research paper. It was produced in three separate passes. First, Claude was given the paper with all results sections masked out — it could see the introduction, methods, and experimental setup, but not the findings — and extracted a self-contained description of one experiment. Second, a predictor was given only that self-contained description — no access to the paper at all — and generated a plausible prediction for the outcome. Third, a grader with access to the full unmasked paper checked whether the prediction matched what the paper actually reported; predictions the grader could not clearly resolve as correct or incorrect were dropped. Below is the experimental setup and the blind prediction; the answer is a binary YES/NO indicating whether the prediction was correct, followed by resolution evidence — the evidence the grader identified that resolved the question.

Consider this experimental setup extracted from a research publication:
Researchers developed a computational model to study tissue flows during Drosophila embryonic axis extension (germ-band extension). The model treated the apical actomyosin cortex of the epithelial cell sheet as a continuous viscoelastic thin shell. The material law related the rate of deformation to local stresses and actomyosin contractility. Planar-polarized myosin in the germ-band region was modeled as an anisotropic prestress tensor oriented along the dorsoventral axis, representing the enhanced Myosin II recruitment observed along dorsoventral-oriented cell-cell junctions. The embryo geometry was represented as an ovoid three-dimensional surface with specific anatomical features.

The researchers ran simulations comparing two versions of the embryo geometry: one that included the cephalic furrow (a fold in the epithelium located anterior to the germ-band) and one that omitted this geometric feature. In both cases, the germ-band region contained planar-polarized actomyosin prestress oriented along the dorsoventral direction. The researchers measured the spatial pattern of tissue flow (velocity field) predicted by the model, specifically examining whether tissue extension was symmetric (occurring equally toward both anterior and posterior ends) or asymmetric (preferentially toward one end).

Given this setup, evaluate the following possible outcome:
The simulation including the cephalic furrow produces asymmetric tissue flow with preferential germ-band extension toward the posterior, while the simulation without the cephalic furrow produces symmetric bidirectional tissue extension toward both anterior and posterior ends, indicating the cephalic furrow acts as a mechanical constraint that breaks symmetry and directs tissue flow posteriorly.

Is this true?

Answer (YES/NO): YES